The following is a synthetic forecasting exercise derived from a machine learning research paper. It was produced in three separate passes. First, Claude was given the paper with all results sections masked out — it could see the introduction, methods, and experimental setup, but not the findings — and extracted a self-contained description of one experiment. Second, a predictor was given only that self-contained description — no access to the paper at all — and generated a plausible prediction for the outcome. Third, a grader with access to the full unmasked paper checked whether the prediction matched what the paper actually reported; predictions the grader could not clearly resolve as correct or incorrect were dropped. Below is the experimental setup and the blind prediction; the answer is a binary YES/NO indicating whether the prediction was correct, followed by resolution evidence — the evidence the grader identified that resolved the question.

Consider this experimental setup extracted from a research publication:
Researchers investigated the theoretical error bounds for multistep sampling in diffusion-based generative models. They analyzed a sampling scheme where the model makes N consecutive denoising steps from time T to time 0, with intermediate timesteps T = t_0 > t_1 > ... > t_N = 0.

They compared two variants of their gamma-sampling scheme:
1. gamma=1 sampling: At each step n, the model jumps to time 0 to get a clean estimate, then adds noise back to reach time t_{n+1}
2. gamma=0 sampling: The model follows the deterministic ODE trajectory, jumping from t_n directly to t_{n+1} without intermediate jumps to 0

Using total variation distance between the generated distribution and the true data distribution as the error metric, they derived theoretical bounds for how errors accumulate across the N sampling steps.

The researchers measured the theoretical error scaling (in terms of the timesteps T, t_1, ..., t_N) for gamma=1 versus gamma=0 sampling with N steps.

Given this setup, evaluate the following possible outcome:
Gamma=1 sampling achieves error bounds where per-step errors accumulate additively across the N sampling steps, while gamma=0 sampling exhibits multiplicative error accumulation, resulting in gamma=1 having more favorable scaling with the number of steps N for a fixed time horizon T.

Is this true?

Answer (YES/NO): NO